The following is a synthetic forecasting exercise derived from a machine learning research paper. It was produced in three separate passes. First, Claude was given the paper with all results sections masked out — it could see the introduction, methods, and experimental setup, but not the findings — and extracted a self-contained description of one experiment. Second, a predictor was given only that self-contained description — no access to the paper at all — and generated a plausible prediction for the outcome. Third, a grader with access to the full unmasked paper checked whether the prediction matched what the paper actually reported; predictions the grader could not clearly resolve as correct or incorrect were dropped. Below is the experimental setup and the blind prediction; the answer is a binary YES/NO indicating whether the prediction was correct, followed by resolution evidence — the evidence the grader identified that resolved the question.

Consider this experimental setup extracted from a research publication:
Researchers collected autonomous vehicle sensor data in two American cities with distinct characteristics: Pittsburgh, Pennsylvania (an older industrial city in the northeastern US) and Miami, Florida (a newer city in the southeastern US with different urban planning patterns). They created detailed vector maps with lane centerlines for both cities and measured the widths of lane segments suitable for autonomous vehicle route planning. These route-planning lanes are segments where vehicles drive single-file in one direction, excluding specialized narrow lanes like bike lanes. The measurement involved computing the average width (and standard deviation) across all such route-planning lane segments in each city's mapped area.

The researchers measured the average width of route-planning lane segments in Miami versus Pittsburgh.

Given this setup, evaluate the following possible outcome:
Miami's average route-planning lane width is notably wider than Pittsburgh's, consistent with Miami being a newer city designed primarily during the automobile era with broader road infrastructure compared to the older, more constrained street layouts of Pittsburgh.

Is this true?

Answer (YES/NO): NO